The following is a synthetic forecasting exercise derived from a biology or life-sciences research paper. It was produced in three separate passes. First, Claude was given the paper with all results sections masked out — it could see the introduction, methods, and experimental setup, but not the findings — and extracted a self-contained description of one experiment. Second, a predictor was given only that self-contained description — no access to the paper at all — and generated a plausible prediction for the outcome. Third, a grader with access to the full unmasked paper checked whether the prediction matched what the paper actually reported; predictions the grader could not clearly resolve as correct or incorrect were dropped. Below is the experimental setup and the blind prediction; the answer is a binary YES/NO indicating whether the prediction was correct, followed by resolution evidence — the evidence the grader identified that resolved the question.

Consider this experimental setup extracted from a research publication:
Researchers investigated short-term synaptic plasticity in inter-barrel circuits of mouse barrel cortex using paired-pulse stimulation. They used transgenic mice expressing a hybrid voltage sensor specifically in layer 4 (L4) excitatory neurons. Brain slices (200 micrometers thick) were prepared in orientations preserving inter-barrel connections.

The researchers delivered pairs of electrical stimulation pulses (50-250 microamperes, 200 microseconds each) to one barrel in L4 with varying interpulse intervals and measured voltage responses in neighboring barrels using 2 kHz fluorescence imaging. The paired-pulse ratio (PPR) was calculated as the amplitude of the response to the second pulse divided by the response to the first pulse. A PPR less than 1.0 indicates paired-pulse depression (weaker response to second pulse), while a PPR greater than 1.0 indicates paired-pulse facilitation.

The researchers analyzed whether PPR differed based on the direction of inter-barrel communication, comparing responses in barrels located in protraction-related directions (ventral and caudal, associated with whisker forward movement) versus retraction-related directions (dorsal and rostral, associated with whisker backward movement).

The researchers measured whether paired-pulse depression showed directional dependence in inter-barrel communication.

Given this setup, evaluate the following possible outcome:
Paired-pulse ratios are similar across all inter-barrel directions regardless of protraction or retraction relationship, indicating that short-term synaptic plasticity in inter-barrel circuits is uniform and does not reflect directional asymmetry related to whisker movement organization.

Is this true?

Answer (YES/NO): NO